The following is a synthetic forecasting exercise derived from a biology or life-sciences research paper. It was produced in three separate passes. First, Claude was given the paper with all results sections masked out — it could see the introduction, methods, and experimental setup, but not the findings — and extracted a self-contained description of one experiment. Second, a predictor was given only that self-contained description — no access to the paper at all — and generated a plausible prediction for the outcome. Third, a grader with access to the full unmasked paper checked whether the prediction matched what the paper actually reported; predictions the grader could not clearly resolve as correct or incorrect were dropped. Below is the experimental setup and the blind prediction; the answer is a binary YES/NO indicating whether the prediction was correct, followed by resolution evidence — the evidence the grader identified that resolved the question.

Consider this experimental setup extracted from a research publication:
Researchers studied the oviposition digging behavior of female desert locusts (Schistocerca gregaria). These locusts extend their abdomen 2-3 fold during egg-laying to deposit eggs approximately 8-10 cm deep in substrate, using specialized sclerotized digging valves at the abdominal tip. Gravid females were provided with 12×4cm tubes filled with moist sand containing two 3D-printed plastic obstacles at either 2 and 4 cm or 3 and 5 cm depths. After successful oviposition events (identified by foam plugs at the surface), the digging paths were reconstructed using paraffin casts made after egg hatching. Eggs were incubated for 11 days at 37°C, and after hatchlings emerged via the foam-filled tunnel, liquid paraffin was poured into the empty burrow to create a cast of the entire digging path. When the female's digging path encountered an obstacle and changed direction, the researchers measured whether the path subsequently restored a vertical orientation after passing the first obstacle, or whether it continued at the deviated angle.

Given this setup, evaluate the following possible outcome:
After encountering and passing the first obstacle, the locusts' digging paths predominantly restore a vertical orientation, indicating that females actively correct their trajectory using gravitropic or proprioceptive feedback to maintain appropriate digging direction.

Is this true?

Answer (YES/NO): NO